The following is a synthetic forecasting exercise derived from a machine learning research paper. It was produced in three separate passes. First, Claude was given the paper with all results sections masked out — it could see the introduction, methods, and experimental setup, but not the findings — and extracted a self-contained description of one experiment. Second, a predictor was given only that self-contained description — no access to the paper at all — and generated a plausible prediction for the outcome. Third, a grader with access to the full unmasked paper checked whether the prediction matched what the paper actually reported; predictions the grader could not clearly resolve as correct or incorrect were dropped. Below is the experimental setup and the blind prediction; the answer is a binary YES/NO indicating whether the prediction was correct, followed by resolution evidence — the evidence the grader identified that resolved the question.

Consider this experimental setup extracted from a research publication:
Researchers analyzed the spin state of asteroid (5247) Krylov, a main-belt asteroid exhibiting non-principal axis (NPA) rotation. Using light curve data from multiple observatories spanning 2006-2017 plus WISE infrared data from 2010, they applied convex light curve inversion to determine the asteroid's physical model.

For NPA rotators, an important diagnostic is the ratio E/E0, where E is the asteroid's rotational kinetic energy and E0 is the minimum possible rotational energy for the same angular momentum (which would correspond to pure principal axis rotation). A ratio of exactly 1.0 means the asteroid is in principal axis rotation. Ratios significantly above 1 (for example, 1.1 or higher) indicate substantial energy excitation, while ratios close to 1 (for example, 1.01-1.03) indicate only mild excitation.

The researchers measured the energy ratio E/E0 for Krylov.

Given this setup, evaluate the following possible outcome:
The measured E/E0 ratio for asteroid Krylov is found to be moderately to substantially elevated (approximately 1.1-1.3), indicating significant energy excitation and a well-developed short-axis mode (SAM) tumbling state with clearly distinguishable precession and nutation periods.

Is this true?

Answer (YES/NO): NO